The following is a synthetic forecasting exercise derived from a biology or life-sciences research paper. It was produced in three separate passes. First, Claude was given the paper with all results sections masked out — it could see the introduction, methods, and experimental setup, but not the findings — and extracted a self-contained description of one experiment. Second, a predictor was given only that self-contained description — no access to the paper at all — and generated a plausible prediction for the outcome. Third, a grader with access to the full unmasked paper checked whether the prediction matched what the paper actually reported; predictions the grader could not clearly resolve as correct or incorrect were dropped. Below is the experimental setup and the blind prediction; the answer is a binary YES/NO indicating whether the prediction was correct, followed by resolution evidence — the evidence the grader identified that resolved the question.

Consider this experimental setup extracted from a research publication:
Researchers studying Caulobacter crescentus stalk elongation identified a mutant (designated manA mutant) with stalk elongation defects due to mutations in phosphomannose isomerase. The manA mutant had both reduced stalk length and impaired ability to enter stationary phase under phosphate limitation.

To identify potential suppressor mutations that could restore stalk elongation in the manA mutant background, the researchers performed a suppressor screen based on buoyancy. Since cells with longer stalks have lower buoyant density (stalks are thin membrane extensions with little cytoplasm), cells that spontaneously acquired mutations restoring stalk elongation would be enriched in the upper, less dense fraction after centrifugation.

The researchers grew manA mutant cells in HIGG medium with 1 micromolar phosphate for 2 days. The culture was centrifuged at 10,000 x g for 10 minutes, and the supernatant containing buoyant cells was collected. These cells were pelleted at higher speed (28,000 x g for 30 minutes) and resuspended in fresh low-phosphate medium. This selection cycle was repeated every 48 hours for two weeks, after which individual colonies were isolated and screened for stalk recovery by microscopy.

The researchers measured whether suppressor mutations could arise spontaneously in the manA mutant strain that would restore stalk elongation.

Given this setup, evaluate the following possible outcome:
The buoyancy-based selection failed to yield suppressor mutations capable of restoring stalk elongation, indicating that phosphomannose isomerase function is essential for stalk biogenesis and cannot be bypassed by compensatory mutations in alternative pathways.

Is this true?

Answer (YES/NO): NO